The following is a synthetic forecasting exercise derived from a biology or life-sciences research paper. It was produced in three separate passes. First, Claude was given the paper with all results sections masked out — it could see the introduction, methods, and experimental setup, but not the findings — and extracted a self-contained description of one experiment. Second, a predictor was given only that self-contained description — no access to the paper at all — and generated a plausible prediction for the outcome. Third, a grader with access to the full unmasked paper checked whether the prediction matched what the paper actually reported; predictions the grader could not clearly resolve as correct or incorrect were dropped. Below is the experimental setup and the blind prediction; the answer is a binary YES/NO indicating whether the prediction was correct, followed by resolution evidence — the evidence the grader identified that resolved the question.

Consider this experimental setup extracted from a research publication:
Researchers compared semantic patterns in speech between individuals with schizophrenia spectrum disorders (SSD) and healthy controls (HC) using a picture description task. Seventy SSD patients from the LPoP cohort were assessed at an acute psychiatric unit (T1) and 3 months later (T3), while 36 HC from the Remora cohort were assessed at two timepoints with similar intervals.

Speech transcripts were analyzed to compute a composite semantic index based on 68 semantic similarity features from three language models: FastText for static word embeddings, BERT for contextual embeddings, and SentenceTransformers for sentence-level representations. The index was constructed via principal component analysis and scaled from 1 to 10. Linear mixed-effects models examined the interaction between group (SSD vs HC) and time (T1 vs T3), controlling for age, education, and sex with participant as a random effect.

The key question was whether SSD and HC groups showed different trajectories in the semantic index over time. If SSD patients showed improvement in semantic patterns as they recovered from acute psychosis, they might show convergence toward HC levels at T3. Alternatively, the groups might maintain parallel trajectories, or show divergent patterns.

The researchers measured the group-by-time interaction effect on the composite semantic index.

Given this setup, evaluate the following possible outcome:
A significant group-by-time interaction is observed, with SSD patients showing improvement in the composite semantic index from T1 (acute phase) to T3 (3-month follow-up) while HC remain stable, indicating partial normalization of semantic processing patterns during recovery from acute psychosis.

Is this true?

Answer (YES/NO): NO